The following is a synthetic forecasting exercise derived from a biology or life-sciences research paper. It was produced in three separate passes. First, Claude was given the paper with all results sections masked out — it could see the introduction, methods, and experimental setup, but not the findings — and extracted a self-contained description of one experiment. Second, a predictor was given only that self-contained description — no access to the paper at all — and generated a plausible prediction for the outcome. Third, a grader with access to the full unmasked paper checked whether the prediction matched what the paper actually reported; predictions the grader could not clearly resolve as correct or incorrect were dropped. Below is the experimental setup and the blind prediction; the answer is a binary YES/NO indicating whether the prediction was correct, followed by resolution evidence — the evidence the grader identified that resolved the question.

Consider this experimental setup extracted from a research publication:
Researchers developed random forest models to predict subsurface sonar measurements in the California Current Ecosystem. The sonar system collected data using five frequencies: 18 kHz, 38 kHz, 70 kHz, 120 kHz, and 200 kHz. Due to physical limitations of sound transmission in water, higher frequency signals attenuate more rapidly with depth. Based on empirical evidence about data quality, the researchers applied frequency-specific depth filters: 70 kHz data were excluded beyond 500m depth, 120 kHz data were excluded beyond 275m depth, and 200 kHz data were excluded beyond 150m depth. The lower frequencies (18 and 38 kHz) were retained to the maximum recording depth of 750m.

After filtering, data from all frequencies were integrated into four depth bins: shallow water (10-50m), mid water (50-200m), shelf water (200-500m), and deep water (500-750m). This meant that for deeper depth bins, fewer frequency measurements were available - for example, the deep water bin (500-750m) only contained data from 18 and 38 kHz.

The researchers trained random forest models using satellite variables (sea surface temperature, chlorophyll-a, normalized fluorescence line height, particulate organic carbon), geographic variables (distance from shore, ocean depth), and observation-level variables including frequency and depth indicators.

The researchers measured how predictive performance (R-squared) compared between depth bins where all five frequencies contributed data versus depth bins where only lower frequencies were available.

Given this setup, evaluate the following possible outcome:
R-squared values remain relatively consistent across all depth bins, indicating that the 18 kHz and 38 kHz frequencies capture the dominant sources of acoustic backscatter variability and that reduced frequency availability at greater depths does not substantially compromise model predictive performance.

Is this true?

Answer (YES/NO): NO